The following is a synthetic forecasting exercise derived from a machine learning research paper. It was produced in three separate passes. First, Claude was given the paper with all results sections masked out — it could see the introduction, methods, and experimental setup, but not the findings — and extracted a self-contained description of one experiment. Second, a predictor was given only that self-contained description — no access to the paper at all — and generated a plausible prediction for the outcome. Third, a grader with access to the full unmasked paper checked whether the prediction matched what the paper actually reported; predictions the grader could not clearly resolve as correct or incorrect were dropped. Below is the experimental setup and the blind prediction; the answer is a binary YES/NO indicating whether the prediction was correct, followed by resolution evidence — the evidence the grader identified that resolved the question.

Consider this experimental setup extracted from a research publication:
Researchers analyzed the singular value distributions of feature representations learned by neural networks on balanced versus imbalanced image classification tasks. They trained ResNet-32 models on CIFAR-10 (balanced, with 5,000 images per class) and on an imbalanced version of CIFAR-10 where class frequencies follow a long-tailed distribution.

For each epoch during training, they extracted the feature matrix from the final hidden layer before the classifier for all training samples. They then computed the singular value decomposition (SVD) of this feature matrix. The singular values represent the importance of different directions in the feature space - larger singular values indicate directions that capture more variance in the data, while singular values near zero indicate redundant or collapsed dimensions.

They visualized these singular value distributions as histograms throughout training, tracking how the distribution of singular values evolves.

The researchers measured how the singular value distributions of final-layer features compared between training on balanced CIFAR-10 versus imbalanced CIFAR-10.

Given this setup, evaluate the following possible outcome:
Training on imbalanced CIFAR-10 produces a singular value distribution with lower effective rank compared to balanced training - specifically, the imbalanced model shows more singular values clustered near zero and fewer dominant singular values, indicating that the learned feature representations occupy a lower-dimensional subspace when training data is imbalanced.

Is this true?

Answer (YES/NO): YES